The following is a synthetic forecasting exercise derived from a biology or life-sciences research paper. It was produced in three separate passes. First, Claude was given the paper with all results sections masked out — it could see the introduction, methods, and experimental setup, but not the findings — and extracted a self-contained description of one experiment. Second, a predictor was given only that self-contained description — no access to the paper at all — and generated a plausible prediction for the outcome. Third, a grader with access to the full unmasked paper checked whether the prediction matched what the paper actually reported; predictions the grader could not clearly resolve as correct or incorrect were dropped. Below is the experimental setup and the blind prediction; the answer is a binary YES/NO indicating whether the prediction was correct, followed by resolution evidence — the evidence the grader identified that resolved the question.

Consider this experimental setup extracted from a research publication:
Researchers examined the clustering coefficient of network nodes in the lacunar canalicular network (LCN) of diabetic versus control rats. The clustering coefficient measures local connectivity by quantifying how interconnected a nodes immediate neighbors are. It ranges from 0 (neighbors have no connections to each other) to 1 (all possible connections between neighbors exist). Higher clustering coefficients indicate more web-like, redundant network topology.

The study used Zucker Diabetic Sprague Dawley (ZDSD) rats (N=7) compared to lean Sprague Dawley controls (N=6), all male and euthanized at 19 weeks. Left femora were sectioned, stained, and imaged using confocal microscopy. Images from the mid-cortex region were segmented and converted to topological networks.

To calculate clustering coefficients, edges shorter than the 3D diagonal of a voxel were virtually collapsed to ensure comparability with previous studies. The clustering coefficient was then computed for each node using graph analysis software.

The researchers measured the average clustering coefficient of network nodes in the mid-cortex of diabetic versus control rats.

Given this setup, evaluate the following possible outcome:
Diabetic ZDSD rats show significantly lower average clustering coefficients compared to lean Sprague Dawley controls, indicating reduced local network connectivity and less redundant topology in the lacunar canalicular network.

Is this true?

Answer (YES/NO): NO